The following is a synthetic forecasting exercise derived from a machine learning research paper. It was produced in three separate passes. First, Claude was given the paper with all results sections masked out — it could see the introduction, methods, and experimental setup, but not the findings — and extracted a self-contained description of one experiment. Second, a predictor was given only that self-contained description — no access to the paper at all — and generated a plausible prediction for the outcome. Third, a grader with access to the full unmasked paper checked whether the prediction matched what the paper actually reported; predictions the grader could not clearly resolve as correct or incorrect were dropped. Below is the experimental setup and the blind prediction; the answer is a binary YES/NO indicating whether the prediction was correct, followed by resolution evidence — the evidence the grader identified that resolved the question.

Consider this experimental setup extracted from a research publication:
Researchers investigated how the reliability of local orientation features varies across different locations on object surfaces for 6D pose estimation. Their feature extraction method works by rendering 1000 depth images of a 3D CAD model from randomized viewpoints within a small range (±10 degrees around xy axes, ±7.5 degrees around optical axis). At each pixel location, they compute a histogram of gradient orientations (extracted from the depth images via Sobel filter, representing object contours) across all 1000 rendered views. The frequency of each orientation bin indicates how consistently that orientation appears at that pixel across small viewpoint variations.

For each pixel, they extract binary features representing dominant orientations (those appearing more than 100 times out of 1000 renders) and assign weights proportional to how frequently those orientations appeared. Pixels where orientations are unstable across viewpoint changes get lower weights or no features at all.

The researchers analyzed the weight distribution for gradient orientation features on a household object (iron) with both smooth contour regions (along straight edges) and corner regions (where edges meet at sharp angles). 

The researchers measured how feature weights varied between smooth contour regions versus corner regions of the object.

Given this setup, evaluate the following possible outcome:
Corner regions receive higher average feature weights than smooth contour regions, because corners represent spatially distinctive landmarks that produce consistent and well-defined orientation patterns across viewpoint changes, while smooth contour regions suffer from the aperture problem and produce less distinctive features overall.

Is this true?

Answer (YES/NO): NO